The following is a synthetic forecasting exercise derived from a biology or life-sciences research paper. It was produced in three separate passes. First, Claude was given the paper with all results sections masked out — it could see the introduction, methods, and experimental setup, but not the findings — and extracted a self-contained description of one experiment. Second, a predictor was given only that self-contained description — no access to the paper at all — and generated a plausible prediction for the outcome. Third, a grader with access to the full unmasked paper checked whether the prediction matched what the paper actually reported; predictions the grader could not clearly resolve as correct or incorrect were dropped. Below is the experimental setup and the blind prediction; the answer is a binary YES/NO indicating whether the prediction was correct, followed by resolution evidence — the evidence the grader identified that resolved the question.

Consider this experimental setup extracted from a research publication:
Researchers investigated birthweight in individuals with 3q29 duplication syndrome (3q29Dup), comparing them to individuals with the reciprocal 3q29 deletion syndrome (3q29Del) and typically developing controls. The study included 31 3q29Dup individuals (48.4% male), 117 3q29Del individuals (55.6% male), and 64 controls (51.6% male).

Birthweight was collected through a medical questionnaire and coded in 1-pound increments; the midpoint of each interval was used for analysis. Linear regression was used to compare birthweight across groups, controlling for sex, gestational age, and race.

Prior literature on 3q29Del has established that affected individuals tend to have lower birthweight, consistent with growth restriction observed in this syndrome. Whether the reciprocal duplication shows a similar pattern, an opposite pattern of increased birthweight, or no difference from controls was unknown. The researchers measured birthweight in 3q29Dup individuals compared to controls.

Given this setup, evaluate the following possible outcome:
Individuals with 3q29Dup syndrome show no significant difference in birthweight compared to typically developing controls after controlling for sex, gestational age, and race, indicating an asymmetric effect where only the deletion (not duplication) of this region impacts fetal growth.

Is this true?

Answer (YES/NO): NO